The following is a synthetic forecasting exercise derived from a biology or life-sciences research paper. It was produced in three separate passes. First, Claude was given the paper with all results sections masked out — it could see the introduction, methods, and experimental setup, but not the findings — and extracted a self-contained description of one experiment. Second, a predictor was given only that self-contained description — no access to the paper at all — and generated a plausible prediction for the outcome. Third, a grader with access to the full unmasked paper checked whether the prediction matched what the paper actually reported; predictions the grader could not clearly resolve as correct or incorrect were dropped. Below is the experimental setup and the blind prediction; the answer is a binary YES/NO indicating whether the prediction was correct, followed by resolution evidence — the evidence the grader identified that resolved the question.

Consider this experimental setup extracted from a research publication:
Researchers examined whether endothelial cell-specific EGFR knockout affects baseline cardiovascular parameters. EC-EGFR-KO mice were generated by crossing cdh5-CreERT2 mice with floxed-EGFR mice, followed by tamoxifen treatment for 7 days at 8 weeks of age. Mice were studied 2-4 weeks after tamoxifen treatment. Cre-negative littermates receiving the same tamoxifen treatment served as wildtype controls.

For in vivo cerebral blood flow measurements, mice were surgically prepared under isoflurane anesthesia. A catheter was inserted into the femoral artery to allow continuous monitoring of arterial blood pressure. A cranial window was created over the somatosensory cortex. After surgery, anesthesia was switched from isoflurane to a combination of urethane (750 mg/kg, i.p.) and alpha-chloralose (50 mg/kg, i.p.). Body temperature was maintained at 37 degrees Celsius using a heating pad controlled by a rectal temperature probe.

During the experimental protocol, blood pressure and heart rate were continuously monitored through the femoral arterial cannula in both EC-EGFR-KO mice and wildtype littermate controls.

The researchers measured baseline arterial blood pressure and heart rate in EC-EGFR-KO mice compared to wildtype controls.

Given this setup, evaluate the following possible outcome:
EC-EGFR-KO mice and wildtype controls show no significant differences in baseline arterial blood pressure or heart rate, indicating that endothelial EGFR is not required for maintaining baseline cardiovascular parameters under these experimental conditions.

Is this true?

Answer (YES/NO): YES